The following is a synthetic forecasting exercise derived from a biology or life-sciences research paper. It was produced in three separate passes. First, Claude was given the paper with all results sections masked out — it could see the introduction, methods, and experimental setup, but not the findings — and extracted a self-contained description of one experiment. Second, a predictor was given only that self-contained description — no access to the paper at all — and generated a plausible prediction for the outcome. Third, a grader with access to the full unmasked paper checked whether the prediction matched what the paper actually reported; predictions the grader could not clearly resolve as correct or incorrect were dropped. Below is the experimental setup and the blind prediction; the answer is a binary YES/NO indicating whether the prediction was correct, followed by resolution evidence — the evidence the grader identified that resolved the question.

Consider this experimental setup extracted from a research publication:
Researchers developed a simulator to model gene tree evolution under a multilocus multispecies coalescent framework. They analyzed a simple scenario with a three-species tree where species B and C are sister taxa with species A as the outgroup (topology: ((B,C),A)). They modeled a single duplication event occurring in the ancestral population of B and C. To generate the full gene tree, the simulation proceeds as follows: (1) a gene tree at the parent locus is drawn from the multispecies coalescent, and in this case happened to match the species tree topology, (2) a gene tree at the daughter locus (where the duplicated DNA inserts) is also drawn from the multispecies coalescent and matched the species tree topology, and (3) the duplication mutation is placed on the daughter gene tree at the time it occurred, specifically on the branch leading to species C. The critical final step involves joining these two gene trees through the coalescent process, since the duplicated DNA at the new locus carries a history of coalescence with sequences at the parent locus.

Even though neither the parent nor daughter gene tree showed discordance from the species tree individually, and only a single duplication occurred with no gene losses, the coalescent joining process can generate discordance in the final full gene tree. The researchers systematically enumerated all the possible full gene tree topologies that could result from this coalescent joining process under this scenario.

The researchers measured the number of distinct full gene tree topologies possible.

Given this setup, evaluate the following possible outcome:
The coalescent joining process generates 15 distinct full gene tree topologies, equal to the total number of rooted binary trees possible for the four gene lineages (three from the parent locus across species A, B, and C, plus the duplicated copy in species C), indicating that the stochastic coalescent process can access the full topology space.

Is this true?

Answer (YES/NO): NO